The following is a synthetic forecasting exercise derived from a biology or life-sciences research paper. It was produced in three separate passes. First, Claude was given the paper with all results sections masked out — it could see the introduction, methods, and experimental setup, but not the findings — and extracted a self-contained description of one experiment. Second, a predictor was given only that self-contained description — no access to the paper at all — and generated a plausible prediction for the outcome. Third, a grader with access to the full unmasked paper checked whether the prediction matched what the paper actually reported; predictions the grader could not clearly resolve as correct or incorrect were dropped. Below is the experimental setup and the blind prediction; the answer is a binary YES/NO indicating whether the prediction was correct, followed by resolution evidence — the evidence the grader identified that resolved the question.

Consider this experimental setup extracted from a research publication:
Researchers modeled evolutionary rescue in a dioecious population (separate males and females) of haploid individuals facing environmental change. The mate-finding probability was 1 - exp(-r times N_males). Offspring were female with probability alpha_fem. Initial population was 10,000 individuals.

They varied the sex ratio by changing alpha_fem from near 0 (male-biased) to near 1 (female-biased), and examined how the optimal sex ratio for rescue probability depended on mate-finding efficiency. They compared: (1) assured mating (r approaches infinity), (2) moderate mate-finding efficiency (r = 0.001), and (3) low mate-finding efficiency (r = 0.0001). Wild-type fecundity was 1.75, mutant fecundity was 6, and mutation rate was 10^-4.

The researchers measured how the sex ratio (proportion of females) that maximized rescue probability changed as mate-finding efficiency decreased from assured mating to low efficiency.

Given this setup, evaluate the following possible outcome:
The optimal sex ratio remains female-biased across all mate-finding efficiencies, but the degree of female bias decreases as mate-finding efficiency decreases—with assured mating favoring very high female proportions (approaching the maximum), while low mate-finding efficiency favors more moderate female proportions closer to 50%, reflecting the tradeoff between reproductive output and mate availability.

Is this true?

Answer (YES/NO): NO